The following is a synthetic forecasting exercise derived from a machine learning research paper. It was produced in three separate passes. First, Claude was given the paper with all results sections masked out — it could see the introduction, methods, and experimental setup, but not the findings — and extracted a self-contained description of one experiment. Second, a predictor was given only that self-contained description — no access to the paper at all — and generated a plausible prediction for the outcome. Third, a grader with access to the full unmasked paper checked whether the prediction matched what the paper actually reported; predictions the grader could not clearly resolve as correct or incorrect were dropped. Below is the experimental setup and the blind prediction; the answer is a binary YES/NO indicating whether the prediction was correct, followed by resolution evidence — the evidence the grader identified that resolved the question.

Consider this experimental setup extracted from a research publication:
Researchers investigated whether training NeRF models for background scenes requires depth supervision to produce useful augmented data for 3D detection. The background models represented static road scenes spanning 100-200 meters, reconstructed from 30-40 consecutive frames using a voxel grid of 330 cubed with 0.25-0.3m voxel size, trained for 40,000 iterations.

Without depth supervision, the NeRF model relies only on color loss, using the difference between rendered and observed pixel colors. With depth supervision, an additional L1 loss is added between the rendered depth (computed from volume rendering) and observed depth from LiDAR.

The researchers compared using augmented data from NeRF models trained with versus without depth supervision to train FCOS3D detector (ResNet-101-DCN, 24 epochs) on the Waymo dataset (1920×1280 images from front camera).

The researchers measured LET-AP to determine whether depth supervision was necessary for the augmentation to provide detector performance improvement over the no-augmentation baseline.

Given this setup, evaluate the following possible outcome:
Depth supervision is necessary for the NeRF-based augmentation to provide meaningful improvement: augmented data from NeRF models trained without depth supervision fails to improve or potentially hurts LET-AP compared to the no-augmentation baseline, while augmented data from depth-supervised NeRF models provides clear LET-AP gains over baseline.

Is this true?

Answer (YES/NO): YES